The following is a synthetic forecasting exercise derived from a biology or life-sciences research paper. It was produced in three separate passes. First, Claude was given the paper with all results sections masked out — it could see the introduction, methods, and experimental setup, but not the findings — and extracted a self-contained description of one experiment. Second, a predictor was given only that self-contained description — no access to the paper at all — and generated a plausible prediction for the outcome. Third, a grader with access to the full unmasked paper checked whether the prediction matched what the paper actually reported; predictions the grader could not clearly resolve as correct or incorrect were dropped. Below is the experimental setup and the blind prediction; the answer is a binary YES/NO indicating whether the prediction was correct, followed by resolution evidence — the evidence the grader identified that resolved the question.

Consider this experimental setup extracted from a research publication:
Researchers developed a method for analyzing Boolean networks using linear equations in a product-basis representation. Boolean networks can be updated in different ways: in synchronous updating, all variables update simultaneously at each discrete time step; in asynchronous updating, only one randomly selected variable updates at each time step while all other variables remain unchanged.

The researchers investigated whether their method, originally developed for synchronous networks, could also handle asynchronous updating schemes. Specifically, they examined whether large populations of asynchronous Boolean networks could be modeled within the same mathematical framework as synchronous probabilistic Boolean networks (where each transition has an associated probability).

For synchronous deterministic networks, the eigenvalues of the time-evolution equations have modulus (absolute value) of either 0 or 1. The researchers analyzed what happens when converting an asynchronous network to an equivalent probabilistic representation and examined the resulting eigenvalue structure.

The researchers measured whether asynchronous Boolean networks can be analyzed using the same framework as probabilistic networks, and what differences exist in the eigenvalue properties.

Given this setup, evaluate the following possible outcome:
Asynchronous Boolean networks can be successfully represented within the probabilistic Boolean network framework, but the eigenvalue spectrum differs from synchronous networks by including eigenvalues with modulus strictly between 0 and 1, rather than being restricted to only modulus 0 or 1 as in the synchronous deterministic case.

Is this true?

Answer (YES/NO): YES